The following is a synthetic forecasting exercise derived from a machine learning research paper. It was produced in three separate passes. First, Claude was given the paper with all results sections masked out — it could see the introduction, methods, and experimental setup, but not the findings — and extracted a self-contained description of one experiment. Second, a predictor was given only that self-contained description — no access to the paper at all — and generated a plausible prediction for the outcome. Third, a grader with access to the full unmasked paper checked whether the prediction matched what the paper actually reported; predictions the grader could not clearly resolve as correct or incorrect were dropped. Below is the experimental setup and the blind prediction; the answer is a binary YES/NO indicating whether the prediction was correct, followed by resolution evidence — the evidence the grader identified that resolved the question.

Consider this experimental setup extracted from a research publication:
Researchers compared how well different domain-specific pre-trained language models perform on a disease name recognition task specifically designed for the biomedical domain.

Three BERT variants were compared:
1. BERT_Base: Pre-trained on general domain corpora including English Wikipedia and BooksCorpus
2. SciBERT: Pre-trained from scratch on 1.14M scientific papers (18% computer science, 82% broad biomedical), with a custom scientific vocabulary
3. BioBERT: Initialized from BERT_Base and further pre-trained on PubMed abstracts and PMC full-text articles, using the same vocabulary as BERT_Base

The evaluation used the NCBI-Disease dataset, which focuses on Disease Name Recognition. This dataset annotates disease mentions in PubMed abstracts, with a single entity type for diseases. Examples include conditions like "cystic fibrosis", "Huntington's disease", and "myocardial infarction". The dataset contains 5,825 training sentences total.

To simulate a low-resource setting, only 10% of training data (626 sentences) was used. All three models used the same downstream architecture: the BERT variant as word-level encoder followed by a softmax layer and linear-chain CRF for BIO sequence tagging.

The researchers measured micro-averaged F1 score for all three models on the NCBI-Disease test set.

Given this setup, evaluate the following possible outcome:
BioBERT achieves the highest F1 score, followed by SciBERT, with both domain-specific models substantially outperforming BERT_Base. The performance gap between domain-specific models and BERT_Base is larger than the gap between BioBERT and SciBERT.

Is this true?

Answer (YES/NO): YES